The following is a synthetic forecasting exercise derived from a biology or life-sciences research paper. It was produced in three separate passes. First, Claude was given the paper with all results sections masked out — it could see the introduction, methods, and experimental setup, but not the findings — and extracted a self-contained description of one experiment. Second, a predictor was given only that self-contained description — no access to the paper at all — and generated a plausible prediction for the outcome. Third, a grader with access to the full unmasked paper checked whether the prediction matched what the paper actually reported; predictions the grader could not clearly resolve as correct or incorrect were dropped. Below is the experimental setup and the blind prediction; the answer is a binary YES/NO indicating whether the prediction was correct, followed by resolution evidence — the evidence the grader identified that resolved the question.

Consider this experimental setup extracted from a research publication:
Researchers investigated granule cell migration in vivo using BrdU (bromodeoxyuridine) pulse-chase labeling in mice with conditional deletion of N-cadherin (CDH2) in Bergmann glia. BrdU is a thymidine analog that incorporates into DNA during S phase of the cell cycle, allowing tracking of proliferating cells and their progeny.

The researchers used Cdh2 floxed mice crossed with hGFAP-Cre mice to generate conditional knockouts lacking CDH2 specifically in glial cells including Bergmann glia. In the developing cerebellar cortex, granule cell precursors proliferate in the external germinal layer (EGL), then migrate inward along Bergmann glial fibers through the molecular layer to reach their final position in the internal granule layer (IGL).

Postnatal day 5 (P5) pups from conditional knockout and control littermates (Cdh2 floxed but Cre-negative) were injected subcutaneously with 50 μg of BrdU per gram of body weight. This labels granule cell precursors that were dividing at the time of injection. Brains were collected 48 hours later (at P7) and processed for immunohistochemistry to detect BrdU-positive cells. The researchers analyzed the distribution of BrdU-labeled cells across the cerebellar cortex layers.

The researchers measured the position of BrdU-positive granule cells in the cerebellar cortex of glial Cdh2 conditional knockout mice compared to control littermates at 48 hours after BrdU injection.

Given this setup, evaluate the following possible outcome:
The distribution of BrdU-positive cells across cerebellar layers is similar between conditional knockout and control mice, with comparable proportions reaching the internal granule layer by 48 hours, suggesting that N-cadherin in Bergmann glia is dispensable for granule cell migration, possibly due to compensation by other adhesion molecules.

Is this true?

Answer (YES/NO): NO